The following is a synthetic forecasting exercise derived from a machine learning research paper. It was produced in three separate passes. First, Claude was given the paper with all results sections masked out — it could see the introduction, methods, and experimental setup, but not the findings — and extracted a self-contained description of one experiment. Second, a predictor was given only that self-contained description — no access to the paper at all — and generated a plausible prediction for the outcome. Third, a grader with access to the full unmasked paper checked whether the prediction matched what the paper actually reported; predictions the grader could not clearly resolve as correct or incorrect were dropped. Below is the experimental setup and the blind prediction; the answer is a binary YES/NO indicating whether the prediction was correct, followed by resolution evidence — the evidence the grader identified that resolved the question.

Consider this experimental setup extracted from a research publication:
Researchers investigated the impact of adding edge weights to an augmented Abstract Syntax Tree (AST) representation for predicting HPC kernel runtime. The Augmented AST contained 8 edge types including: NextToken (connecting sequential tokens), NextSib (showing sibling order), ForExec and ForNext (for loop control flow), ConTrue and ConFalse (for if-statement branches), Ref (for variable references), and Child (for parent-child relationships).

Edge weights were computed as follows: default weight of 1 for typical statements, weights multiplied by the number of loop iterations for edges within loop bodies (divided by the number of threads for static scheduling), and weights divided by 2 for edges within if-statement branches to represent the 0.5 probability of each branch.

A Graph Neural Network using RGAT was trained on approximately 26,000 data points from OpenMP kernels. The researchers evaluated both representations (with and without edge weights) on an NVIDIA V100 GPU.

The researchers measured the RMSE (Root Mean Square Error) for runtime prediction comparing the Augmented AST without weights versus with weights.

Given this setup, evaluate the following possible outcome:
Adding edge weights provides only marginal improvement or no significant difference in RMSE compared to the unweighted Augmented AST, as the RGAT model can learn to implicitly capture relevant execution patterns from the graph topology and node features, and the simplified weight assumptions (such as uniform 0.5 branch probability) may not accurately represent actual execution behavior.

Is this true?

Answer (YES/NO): NO